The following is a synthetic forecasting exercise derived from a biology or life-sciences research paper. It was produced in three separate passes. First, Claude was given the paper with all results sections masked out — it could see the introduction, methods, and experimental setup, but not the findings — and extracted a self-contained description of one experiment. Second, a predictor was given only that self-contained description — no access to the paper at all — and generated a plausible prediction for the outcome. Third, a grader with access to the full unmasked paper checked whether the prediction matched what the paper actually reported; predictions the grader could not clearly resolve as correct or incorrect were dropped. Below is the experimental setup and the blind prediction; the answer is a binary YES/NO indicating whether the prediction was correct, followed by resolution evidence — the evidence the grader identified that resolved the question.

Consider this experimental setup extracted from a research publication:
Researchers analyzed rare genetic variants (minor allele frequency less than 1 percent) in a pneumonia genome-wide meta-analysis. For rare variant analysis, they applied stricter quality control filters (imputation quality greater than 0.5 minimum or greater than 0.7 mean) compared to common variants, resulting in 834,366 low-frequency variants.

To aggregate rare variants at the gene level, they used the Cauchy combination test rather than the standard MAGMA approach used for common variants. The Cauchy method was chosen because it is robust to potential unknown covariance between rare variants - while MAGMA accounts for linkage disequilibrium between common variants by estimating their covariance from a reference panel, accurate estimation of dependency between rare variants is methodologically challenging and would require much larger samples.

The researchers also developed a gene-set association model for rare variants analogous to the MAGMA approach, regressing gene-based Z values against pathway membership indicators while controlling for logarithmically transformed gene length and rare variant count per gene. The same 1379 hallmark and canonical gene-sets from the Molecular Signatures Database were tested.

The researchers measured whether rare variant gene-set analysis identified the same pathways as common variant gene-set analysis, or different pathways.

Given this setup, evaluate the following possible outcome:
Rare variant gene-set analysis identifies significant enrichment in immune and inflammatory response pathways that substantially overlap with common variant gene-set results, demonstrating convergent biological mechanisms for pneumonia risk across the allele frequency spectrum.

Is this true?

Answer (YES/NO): NO